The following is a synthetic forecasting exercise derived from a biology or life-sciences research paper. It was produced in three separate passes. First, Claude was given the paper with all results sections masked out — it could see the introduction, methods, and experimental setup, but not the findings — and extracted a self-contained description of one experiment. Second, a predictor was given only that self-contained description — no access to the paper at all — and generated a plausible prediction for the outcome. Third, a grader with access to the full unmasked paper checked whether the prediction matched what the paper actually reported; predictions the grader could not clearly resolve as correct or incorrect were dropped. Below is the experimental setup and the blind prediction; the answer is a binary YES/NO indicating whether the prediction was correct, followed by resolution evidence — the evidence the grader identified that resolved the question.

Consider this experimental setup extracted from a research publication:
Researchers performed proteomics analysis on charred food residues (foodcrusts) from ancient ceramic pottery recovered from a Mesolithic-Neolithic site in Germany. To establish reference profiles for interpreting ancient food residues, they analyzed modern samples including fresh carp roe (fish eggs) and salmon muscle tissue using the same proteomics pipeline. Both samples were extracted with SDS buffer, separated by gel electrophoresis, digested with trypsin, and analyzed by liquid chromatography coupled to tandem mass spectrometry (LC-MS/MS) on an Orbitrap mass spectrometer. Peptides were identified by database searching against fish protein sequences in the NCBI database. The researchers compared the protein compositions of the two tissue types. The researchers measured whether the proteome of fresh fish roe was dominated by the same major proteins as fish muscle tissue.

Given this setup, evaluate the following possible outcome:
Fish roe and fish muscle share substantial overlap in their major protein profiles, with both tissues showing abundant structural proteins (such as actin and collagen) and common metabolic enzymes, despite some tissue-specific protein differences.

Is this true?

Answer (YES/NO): NO